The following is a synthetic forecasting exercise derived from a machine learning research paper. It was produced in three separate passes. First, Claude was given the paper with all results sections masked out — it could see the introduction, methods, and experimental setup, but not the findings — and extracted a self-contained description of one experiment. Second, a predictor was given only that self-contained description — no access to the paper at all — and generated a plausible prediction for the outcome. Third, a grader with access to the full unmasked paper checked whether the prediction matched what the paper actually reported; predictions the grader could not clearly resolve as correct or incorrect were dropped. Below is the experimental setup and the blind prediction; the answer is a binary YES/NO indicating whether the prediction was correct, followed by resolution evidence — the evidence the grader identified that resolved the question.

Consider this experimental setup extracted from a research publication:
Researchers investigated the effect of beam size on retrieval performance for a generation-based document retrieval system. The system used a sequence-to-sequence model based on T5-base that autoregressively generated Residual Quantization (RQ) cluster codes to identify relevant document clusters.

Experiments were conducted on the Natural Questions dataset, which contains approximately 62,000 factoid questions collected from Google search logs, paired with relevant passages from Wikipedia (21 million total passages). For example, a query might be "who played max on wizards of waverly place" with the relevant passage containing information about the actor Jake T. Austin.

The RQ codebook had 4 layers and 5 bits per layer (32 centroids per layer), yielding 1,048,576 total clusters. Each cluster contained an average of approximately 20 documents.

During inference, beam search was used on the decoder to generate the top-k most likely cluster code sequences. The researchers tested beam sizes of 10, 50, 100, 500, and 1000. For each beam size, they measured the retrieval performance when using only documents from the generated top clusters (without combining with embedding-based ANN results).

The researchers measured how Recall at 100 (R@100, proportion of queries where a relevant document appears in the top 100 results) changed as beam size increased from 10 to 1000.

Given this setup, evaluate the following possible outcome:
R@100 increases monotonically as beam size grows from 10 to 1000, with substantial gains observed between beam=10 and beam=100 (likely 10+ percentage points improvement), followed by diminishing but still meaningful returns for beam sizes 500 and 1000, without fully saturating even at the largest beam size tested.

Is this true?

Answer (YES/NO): YES